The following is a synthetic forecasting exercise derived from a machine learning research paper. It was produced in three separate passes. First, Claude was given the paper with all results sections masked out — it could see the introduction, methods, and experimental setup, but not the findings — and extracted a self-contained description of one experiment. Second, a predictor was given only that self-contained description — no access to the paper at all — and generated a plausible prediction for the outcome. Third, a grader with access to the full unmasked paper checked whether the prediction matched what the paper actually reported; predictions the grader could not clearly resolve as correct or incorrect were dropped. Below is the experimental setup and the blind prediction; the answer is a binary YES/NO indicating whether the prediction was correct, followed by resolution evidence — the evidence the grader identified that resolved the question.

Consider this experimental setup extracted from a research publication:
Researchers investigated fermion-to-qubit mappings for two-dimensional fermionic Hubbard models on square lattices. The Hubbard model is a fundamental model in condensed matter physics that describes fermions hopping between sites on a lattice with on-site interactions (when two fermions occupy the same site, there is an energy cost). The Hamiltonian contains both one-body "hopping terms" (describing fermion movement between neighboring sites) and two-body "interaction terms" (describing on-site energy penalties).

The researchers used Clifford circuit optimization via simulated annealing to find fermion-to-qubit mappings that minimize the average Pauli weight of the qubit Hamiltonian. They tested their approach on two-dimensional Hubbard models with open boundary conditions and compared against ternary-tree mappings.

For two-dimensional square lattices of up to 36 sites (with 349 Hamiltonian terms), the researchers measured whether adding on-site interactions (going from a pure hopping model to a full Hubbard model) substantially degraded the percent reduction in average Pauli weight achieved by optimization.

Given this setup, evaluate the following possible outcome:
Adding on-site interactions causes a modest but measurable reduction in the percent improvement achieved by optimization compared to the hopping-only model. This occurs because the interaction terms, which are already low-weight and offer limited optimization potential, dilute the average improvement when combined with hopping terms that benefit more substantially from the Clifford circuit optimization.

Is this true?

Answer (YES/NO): NO